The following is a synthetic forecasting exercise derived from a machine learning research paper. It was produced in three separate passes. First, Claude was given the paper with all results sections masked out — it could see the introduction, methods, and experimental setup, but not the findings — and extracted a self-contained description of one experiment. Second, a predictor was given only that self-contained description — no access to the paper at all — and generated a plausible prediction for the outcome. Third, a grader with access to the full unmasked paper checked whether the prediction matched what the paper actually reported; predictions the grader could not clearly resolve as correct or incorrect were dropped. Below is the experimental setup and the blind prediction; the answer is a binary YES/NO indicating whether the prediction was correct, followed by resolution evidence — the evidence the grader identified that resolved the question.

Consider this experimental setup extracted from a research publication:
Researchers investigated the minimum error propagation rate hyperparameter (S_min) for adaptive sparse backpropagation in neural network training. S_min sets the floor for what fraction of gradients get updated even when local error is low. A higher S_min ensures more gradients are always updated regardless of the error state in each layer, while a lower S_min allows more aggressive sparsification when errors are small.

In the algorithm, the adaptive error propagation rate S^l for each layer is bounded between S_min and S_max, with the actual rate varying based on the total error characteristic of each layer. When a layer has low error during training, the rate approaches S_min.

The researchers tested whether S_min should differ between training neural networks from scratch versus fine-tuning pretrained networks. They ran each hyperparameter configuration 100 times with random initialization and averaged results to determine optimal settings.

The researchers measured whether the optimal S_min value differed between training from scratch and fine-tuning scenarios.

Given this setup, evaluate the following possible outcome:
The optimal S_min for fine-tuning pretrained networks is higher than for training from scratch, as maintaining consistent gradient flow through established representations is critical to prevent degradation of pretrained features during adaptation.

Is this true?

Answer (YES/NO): NO